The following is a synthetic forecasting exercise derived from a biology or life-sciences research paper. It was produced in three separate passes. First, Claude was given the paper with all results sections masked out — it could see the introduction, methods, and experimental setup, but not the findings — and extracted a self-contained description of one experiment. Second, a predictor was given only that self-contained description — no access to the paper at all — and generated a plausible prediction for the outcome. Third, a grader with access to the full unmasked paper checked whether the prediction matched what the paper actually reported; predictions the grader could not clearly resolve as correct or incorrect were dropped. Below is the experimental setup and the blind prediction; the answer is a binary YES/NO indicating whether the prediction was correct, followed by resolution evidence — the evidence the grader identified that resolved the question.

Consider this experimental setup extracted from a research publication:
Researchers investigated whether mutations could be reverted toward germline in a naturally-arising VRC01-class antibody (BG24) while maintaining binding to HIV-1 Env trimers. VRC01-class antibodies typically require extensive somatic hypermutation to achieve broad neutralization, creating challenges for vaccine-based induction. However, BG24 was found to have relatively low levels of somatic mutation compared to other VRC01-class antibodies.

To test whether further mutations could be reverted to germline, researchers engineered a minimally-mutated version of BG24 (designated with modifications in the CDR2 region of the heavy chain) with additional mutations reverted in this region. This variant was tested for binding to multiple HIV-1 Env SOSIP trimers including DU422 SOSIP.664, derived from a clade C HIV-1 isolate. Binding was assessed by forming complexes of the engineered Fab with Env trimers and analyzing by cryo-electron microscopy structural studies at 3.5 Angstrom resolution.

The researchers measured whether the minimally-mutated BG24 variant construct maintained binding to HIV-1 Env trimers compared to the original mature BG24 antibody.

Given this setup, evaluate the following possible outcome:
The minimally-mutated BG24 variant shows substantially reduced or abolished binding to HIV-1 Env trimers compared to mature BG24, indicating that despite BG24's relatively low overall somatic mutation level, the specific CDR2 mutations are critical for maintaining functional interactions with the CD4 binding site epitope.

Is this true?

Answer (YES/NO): NO